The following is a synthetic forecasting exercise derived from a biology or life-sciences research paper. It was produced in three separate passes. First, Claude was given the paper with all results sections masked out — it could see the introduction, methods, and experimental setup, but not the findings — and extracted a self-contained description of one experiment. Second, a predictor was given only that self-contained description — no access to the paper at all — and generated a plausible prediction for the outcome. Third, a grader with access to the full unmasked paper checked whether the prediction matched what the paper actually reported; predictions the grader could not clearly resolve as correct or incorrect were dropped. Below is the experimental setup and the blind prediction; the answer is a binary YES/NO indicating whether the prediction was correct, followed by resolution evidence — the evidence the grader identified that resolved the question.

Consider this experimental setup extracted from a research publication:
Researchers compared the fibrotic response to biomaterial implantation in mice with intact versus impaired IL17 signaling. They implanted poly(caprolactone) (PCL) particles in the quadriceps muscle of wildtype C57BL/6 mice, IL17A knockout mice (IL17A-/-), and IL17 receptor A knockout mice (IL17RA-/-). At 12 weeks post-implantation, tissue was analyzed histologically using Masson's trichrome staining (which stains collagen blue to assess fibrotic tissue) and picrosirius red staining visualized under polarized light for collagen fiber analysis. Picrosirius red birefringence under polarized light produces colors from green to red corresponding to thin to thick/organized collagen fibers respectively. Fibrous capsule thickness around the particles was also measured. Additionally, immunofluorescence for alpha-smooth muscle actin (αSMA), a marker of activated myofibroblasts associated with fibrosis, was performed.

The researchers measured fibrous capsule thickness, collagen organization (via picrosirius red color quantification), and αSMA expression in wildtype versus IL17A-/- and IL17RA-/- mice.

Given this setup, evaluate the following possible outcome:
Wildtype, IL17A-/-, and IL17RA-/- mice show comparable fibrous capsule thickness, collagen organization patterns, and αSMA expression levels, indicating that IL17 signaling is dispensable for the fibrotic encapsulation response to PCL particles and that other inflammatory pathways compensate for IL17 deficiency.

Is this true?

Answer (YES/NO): NO